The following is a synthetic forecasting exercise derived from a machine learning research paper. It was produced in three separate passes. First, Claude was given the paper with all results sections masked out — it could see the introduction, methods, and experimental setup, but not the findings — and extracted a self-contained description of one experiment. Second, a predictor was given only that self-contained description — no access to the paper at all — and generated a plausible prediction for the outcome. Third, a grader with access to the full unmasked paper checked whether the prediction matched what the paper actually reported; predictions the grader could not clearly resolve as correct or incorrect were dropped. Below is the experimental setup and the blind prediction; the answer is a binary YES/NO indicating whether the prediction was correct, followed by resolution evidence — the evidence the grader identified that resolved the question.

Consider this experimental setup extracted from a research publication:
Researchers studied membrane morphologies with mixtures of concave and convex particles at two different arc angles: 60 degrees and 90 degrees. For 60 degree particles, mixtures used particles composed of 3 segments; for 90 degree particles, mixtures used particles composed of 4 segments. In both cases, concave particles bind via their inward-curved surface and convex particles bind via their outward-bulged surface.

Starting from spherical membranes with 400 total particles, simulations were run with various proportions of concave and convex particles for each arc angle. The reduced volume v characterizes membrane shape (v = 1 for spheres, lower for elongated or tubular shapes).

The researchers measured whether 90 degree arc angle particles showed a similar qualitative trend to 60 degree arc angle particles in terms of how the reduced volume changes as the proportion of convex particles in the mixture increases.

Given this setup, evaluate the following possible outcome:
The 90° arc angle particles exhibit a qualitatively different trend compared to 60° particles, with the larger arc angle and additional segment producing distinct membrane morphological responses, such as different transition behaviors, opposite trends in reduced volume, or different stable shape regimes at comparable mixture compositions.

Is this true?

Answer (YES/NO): NO